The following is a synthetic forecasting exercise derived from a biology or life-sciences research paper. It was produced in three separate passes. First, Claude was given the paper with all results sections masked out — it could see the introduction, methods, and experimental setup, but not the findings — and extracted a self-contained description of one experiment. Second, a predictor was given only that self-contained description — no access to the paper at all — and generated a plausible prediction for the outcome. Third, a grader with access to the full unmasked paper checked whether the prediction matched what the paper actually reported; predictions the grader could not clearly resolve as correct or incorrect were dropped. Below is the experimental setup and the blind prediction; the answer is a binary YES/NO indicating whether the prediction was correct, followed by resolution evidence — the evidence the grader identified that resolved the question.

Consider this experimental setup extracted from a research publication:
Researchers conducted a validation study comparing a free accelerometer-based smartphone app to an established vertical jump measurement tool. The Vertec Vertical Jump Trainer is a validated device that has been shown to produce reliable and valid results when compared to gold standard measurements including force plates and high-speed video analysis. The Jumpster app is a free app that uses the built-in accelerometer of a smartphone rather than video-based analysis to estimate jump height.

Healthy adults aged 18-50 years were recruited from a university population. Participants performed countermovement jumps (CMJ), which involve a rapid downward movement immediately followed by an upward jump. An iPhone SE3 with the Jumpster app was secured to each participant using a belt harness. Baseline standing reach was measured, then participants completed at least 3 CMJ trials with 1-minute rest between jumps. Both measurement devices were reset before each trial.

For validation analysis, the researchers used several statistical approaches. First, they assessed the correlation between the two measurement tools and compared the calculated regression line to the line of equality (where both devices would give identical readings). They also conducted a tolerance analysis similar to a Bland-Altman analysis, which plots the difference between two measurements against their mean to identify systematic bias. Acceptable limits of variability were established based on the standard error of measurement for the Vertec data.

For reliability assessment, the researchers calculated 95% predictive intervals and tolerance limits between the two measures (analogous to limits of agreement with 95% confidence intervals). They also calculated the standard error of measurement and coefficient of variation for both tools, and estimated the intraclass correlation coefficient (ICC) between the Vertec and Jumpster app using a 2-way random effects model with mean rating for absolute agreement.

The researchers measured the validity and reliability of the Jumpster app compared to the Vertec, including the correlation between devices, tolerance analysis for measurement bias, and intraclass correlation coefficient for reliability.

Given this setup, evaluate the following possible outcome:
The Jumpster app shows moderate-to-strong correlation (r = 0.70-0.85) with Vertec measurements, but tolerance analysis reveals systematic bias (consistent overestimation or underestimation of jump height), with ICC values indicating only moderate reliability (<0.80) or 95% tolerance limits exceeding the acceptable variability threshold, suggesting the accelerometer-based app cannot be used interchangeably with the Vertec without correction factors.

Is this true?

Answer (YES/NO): NO